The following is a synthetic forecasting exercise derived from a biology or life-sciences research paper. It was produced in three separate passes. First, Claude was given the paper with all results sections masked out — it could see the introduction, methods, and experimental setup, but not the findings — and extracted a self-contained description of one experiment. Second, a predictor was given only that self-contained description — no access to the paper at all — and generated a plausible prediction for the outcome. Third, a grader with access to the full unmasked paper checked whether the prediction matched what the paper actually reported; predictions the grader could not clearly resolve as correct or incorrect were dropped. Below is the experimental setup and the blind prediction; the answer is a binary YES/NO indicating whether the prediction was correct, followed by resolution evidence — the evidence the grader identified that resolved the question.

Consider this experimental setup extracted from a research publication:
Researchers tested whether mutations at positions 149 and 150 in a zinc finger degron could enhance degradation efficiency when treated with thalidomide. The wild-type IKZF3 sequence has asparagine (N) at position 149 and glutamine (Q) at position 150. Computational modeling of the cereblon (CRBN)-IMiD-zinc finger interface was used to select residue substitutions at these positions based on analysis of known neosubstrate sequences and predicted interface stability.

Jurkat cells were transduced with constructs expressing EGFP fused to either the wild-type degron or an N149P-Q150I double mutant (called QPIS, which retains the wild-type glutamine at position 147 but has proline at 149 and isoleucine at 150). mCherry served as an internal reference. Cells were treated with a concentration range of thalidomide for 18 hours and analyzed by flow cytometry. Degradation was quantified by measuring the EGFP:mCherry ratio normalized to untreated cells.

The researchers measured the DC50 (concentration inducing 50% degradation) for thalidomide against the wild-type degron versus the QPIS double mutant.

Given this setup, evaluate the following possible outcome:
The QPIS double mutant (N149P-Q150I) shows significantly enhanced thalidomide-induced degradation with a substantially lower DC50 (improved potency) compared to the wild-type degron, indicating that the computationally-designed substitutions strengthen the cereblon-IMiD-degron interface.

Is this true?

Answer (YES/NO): YES